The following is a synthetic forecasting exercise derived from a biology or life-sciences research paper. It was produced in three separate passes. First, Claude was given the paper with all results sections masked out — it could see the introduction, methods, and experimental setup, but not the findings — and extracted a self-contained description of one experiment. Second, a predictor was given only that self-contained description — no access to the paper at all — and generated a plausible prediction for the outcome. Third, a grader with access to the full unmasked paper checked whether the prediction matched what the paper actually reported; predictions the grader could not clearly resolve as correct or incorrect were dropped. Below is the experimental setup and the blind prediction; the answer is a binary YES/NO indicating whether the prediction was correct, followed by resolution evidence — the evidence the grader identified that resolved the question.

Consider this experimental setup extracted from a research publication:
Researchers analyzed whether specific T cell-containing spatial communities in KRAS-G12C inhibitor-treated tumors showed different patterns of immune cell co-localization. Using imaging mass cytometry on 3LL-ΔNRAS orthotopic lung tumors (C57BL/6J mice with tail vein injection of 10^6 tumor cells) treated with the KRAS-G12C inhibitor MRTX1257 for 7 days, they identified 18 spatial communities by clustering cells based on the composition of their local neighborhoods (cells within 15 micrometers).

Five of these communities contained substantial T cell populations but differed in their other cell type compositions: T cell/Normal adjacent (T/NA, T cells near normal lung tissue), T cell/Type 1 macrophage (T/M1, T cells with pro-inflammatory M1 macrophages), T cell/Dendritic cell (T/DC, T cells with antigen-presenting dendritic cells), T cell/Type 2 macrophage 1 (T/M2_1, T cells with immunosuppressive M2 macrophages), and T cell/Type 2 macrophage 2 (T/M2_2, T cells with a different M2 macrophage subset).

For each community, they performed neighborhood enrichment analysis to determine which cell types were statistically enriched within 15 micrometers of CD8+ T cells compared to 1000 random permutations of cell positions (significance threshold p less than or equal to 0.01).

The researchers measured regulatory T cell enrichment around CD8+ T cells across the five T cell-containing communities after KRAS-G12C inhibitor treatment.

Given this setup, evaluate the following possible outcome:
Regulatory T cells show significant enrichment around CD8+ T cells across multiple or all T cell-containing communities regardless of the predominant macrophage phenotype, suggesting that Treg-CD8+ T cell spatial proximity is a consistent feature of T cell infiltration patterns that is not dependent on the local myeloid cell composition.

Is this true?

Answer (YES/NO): NO